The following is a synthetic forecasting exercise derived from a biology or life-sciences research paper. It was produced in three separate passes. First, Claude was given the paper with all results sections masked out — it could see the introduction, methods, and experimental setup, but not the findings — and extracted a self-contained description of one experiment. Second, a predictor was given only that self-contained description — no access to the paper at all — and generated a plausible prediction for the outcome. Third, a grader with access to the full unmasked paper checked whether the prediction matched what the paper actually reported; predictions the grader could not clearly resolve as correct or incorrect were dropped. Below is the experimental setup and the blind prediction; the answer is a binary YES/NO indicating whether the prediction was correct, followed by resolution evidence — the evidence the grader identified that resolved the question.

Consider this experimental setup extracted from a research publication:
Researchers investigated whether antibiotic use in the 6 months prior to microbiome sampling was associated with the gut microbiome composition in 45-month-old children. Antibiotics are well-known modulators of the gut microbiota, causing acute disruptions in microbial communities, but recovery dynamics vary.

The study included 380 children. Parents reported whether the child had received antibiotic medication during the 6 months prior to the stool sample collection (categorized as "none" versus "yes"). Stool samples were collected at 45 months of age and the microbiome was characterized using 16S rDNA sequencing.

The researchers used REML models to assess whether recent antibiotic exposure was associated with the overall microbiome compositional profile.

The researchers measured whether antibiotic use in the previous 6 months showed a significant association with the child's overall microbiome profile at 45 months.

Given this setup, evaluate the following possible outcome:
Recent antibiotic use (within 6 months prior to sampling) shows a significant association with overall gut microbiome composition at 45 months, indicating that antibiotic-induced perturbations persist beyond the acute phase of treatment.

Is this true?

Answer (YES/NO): NO